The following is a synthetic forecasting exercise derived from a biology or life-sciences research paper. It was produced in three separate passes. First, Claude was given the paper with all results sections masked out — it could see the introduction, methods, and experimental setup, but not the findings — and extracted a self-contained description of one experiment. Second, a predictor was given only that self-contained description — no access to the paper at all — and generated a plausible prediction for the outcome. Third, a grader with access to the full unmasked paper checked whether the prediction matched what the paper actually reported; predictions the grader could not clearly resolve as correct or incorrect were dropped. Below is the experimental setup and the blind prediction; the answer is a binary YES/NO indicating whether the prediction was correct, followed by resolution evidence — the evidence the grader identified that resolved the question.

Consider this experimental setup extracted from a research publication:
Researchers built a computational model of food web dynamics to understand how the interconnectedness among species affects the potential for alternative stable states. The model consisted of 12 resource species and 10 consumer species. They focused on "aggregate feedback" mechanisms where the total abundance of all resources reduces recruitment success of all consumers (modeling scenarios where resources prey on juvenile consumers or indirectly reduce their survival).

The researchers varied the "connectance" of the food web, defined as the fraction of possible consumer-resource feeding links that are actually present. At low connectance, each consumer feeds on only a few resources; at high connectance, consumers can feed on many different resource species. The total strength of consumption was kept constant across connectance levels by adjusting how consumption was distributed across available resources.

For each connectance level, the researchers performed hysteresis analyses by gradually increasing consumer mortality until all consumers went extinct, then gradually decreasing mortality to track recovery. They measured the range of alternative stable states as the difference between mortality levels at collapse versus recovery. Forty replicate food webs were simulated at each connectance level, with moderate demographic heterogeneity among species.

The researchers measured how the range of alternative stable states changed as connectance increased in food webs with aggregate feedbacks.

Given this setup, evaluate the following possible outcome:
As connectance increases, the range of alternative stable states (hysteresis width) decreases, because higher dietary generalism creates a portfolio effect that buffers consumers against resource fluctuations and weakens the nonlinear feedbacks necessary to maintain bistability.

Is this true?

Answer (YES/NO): NO